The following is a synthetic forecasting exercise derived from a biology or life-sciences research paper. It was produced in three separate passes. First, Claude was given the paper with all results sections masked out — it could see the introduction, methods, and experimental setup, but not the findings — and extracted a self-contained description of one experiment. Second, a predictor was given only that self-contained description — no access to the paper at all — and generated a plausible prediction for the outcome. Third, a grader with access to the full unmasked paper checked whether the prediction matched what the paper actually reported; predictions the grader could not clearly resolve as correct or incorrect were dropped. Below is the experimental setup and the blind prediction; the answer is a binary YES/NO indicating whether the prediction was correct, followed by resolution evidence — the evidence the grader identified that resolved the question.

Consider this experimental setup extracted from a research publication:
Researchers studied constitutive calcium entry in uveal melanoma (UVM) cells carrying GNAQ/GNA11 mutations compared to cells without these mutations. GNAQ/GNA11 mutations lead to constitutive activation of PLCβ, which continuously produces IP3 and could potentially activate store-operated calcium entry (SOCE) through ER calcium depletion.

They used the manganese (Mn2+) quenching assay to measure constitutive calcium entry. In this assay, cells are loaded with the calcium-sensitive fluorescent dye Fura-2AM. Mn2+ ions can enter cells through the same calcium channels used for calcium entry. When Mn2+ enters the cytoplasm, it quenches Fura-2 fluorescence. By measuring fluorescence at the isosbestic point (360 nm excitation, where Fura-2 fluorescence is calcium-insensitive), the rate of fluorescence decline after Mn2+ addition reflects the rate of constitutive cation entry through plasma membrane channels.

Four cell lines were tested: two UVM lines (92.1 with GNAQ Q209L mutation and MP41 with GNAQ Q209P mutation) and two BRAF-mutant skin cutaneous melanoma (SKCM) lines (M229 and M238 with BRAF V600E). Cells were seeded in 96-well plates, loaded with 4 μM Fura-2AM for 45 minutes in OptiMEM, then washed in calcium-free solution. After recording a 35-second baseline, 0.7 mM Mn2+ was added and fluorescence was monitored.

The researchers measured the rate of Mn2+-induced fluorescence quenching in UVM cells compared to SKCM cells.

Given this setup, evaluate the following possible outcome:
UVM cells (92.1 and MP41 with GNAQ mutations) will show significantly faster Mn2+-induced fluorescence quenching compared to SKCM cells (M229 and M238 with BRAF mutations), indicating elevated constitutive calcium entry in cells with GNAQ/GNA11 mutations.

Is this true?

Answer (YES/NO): NO